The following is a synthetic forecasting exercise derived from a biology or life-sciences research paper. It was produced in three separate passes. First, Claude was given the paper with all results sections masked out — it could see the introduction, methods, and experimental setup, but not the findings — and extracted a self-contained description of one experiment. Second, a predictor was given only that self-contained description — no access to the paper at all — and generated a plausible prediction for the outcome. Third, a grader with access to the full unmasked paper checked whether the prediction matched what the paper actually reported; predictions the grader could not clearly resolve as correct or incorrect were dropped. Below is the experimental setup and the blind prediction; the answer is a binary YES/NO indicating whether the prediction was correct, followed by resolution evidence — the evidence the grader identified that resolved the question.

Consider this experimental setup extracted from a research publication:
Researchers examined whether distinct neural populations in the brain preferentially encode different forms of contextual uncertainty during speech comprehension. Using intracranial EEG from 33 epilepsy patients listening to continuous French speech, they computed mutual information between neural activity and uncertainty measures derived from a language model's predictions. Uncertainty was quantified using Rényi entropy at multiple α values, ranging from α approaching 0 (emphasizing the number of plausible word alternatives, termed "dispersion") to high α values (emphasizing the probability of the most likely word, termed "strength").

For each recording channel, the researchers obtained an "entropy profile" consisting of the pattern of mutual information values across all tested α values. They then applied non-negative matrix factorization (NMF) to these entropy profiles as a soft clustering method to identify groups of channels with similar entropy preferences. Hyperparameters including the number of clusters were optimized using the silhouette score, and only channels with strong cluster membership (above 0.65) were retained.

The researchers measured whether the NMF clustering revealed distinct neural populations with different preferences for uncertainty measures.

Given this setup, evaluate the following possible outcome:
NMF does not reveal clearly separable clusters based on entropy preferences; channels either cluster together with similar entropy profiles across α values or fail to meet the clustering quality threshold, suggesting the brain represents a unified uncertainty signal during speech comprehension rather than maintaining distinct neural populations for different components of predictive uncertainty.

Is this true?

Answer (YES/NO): NO